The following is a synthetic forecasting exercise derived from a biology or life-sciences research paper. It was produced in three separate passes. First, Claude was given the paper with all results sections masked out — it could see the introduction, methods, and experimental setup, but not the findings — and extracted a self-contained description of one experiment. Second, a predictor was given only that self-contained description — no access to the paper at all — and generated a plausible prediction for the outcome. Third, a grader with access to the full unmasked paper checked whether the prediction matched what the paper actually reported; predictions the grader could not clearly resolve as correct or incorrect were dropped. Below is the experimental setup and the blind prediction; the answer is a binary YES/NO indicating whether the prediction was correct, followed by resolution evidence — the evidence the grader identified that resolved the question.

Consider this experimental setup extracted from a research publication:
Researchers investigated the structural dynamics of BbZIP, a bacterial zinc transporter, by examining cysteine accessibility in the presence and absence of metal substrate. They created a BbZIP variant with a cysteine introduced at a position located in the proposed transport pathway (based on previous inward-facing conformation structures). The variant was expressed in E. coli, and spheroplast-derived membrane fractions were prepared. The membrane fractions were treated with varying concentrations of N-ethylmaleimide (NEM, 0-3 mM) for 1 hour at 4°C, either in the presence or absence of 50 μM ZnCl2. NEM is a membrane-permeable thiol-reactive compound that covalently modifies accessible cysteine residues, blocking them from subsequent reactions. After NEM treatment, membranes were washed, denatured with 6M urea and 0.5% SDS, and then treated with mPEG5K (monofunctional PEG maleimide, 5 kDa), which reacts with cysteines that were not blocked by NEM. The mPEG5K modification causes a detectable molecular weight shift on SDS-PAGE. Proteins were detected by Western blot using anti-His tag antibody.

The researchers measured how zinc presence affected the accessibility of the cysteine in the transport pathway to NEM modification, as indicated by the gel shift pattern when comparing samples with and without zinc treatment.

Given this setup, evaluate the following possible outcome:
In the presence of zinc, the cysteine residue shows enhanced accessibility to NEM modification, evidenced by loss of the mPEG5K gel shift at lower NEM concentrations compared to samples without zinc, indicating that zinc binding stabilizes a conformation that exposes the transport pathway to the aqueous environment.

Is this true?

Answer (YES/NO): NO